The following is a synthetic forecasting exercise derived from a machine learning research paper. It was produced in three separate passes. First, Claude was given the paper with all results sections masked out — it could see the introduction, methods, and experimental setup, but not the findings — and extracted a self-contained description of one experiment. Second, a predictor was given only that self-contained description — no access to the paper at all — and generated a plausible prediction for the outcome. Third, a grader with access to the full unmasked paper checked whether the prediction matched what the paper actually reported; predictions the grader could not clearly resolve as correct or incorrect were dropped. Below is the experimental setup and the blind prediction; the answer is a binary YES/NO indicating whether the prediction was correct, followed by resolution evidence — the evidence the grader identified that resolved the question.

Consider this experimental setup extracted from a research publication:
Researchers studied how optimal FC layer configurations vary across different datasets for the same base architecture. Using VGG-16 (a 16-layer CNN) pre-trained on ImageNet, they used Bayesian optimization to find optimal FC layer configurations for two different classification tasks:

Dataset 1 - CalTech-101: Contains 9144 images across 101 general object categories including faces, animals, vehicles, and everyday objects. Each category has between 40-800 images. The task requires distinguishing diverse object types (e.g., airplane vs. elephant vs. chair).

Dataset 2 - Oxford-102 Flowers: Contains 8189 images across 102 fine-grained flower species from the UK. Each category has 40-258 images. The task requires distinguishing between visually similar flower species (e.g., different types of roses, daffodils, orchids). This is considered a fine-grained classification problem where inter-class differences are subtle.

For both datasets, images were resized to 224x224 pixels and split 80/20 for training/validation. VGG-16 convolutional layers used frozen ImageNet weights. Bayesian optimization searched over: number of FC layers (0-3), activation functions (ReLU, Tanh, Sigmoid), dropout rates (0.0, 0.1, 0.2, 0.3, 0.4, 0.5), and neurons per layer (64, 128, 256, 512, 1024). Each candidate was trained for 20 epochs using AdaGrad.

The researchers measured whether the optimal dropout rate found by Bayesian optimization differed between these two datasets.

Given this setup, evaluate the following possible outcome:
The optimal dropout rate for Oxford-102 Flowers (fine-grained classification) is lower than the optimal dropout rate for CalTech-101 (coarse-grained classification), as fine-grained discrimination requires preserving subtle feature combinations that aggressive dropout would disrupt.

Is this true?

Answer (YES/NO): NO